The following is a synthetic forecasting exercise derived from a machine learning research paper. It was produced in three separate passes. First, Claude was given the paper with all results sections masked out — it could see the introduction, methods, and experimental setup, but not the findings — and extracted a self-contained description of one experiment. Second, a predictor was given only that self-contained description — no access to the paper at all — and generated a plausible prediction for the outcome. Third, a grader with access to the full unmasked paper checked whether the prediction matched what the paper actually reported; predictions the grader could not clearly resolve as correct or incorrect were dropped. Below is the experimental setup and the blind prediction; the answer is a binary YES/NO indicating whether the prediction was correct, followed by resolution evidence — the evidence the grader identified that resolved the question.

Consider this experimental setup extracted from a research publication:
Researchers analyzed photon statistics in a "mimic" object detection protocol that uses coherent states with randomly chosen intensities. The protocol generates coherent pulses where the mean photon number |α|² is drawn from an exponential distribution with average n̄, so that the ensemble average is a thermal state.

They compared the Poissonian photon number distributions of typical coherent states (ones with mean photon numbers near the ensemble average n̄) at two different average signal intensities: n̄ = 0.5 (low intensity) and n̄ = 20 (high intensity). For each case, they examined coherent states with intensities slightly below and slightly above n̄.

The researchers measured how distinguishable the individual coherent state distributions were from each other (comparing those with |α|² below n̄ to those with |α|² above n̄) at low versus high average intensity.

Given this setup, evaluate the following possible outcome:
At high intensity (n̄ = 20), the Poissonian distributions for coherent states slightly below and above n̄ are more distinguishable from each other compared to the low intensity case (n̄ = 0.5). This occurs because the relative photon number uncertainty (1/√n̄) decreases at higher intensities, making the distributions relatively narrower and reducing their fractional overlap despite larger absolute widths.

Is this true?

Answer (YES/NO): YES